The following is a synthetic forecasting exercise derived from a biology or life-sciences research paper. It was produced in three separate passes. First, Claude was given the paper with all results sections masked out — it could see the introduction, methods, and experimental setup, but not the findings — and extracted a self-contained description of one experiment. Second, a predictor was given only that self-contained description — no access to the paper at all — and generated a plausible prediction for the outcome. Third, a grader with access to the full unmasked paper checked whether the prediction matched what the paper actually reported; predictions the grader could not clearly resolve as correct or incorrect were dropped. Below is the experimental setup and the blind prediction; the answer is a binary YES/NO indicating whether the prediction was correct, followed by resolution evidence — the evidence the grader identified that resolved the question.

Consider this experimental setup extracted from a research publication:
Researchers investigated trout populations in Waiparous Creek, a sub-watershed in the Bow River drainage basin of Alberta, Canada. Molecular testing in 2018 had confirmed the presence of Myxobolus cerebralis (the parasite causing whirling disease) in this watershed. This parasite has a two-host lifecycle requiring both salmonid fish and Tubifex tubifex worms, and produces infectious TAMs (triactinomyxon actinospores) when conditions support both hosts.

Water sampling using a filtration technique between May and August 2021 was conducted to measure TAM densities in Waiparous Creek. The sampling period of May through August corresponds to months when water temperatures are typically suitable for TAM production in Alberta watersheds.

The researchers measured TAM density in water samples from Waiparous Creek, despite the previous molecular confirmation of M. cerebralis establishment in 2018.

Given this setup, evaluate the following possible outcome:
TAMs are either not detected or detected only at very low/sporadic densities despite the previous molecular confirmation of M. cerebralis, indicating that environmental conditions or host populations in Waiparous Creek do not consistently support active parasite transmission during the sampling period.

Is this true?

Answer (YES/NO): YES